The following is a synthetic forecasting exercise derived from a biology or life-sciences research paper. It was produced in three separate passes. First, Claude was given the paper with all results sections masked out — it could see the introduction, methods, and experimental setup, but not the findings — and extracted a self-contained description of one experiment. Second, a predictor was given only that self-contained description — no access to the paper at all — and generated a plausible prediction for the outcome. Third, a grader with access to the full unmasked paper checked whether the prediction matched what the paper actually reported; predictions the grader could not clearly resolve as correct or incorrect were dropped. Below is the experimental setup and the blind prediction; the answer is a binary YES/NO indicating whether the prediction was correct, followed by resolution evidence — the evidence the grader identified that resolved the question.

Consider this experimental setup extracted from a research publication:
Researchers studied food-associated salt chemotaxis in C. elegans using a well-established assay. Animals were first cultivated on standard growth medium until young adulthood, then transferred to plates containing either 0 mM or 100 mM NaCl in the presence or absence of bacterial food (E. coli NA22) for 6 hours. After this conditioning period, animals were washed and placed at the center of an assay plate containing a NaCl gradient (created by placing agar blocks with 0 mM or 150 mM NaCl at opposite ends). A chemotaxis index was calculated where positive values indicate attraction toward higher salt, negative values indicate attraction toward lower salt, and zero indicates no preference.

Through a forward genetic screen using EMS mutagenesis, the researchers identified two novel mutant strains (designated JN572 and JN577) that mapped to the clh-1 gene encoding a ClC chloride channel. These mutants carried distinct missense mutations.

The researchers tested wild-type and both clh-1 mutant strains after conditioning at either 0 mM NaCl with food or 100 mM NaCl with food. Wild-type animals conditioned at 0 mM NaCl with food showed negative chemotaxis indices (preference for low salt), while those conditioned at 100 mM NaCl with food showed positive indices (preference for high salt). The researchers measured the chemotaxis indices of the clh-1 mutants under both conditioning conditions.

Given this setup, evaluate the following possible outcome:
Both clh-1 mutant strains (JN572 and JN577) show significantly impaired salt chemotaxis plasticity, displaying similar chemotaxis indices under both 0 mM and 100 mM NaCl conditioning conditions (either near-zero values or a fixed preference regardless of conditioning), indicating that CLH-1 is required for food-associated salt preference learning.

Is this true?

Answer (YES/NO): NO